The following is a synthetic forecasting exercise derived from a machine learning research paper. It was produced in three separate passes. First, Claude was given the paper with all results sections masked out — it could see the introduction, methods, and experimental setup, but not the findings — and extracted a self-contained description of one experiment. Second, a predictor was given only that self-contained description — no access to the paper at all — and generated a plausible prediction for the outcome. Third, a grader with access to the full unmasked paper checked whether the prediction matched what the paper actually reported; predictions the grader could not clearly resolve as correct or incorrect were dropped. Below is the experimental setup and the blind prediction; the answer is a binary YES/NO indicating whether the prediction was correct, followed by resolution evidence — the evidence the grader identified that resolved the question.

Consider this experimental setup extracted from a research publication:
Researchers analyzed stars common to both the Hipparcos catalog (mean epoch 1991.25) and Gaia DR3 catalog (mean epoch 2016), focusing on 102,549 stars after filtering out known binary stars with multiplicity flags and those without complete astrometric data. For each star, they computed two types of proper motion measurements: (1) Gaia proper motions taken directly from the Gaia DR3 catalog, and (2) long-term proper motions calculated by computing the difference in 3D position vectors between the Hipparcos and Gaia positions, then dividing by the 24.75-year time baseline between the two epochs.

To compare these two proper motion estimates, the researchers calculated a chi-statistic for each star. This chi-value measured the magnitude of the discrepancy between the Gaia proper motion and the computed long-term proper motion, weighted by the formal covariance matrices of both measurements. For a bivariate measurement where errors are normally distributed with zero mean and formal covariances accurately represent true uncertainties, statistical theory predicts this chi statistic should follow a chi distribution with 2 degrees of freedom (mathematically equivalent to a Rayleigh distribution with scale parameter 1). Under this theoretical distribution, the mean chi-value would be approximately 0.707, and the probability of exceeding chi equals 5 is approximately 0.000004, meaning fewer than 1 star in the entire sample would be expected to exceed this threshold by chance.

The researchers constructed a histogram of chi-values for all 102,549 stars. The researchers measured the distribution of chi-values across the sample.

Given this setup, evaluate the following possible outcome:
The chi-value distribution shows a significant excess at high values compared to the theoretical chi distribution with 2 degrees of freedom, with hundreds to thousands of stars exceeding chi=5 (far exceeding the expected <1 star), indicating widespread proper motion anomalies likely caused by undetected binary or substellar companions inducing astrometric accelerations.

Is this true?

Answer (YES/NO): YES